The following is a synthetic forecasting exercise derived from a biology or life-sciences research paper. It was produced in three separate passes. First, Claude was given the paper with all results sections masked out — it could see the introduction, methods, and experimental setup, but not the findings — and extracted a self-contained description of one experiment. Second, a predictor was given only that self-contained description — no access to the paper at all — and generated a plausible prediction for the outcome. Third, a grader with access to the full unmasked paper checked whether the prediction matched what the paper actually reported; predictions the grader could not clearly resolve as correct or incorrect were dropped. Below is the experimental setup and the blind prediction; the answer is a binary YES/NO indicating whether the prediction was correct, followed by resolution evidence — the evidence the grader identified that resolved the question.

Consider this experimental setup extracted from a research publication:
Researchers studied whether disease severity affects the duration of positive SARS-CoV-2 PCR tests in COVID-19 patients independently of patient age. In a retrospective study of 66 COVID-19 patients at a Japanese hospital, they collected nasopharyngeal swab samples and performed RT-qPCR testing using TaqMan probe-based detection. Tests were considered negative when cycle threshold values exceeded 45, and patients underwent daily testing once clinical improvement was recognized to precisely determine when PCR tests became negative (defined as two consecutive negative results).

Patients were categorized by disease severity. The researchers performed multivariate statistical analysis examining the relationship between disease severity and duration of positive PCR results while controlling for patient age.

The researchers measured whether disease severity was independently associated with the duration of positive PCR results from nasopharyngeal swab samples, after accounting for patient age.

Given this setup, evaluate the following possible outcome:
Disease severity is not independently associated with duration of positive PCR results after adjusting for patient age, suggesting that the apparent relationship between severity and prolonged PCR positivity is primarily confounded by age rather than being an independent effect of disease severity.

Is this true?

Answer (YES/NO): YES